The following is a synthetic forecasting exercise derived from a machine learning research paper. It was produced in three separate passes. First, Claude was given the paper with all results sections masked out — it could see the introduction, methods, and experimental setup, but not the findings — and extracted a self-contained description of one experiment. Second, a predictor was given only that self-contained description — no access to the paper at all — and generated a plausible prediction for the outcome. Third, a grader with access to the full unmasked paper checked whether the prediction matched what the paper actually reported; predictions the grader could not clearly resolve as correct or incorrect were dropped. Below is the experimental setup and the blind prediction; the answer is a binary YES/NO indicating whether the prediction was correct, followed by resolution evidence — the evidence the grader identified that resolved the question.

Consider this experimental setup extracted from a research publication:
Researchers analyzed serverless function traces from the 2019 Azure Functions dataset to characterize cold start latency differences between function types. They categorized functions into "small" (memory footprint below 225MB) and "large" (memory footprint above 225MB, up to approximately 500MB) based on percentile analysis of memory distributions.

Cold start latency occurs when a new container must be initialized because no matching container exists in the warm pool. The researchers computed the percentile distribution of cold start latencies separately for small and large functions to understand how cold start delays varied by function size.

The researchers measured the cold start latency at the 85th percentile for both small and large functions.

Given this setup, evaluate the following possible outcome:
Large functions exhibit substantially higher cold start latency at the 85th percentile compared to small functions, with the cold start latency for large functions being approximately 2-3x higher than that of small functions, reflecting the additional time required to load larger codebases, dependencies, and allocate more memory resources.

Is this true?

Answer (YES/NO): NO